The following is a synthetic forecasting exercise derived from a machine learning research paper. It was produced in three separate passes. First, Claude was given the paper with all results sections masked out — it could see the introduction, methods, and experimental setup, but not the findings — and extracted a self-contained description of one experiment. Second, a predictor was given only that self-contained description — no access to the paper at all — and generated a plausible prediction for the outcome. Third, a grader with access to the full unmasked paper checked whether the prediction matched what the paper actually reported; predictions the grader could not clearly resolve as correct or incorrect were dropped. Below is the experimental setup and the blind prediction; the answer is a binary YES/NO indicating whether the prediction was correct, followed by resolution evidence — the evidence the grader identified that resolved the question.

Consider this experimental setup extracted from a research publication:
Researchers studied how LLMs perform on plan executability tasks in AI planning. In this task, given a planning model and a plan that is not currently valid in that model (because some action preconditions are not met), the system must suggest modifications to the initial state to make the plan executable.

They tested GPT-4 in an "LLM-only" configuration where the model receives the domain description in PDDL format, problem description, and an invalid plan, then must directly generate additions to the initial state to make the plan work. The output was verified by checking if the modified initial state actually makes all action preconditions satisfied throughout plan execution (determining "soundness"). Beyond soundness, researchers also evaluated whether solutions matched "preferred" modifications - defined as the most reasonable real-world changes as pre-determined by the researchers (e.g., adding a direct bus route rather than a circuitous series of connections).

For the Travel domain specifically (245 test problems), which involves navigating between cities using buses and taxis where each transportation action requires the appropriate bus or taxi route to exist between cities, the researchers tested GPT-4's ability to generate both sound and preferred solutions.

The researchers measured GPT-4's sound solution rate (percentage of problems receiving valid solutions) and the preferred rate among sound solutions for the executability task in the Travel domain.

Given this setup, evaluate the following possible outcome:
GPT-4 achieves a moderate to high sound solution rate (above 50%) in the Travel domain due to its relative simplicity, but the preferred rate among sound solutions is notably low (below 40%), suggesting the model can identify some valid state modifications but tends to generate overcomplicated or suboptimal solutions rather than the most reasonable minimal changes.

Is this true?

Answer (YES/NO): NO